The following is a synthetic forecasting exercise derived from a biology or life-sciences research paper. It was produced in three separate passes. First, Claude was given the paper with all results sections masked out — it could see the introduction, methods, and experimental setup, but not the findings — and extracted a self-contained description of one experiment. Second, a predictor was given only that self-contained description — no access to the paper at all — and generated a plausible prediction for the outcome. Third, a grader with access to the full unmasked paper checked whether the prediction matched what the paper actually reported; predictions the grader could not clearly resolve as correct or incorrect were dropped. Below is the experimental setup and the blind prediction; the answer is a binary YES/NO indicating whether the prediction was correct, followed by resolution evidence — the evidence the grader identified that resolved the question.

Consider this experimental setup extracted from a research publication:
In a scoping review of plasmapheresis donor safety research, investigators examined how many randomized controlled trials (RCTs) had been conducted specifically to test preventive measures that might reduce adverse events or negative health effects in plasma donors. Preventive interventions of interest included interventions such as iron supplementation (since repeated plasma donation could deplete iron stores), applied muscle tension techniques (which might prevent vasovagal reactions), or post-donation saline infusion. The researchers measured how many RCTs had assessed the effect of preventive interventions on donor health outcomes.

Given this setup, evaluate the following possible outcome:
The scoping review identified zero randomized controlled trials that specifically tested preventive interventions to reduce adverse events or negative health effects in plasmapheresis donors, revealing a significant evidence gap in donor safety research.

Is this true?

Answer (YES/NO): NO